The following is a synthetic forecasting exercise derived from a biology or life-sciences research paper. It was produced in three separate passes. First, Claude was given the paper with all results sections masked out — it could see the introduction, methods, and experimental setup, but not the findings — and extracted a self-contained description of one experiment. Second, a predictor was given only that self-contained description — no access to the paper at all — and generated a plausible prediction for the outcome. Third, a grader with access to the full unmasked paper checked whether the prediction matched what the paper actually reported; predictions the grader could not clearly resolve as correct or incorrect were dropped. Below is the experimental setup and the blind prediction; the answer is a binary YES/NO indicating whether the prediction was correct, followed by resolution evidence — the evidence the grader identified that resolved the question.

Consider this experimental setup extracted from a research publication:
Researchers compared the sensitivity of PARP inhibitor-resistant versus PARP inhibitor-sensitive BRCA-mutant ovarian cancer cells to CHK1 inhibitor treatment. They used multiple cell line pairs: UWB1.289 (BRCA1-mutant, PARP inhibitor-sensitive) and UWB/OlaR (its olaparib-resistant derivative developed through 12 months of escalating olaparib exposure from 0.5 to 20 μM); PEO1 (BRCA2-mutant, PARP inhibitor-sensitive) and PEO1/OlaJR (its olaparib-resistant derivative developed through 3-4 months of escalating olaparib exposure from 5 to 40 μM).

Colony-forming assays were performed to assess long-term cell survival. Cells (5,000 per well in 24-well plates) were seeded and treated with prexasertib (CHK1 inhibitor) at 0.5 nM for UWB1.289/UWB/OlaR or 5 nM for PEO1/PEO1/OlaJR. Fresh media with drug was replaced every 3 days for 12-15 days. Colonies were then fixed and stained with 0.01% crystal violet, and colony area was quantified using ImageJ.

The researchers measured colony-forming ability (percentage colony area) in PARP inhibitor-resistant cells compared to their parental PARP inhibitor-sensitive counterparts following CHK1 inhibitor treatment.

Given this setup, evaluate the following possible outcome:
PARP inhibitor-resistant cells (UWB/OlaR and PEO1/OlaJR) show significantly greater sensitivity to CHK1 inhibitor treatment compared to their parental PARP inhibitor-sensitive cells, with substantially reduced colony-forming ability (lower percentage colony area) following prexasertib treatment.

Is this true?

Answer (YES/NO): YES